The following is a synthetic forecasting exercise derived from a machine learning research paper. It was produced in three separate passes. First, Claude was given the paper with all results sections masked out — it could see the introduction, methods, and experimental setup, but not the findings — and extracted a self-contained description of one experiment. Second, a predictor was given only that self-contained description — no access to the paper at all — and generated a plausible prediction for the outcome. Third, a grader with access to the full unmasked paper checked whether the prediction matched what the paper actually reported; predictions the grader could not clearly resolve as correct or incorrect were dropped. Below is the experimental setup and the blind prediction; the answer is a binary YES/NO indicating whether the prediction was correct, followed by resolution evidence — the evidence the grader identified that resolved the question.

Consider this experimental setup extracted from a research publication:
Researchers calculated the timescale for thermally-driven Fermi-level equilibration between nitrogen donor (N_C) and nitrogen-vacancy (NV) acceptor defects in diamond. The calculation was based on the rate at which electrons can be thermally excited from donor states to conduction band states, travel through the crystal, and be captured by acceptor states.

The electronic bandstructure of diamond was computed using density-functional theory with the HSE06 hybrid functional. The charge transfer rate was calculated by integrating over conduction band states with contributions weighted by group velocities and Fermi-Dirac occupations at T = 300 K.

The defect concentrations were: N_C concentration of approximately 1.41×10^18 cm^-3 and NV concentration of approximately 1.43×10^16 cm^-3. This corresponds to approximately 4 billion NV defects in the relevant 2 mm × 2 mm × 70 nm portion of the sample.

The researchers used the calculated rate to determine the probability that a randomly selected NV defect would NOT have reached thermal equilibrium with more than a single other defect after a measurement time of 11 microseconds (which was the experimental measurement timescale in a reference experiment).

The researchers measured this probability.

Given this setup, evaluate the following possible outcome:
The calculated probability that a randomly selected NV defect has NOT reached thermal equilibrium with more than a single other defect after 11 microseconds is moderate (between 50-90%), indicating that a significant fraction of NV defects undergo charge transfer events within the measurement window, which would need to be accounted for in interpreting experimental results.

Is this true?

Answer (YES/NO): NO